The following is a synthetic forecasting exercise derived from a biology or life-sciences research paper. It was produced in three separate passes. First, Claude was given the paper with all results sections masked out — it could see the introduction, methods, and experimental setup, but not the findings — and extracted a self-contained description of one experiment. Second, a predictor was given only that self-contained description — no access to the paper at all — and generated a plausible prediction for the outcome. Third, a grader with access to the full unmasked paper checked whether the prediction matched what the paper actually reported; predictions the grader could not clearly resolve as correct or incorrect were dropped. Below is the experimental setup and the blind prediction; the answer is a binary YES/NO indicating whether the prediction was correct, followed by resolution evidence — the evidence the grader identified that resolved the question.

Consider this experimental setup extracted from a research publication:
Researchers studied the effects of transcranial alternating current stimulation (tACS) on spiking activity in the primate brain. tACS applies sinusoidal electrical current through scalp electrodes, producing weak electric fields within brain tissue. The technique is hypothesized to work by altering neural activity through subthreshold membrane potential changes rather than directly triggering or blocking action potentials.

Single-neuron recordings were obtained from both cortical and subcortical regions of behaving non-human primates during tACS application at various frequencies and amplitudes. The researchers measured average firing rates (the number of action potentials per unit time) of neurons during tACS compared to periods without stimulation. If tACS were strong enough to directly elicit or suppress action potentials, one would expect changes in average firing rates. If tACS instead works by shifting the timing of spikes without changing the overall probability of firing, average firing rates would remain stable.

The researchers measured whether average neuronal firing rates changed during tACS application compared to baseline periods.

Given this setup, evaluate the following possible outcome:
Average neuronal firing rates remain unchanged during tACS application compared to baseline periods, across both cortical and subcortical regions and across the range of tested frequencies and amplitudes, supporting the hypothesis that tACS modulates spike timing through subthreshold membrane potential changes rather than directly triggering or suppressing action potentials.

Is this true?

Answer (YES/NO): NO